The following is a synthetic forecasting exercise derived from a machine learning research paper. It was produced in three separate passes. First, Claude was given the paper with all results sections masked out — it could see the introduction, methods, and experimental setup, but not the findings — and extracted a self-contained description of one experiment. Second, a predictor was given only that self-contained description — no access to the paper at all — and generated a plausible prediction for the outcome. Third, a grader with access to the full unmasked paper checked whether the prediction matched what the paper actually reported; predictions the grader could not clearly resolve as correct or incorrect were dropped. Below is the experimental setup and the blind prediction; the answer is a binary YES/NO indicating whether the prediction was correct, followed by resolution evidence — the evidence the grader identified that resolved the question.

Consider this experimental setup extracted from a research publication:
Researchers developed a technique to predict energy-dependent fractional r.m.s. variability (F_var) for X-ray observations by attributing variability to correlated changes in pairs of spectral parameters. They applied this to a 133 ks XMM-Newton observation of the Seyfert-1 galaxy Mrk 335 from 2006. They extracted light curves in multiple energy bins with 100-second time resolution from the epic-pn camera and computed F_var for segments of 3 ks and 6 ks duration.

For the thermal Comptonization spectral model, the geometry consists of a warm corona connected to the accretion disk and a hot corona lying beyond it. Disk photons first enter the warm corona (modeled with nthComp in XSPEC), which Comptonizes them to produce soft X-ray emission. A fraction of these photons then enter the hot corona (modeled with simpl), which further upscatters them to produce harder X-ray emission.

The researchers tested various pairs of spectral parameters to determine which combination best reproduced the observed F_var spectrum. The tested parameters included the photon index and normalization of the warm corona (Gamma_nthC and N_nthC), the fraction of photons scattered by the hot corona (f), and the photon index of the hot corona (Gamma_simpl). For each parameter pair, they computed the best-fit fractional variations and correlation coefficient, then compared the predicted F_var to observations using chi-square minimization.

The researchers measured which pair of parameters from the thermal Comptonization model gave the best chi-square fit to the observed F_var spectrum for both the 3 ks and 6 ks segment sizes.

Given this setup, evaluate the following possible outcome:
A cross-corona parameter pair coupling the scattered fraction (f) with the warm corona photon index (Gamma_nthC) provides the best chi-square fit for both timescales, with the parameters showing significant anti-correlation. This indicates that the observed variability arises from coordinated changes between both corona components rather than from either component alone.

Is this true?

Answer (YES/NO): NO